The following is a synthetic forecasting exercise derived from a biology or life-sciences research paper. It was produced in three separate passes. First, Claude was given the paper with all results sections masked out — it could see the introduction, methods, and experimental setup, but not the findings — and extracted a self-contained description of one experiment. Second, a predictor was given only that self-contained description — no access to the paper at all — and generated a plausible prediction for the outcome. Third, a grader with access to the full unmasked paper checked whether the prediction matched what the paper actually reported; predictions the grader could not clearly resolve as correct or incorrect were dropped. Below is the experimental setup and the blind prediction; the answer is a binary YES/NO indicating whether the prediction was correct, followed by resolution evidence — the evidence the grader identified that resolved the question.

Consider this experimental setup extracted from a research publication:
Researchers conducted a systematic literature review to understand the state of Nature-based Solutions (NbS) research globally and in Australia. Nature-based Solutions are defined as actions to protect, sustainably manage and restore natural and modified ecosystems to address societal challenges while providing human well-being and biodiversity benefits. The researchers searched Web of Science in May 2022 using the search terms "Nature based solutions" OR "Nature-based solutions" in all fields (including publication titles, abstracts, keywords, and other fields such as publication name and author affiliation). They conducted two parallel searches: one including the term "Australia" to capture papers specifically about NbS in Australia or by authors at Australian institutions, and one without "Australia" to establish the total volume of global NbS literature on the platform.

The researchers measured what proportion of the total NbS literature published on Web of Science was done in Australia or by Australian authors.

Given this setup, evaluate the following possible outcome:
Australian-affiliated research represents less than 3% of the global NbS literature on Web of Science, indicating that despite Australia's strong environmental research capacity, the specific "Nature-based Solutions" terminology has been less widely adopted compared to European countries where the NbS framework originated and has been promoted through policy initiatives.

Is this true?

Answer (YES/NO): YES